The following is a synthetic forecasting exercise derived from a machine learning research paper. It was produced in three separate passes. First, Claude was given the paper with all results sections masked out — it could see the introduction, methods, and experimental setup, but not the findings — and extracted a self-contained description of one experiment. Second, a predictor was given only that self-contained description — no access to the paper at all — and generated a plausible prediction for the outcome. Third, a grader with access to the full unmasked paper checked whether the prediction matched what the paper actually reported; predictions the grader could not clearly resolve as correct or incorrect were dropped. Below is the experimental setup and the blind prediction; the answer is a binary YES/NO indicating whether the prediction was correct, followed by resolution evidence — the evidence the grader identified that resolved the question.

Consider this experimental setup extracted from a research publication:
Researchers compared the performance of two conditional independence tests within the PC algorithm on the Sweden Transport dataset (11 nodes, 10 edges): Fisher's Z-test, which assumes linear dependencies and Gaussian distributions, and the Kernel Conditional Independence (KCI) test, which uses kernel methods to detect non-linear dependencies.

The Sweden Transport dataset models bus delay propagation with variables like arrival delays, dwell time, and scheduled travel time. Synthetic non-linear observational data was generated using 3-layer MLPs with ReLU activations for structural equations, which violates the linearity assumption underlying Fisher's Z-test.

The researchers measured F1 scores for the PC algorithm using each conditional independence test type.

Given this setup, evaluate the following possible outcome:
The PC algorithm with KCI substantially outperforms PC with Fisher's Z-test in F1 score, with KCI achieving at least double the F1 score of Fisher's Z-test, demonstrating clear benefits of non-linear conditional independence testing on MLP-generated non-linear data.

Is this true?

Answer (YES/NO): NO